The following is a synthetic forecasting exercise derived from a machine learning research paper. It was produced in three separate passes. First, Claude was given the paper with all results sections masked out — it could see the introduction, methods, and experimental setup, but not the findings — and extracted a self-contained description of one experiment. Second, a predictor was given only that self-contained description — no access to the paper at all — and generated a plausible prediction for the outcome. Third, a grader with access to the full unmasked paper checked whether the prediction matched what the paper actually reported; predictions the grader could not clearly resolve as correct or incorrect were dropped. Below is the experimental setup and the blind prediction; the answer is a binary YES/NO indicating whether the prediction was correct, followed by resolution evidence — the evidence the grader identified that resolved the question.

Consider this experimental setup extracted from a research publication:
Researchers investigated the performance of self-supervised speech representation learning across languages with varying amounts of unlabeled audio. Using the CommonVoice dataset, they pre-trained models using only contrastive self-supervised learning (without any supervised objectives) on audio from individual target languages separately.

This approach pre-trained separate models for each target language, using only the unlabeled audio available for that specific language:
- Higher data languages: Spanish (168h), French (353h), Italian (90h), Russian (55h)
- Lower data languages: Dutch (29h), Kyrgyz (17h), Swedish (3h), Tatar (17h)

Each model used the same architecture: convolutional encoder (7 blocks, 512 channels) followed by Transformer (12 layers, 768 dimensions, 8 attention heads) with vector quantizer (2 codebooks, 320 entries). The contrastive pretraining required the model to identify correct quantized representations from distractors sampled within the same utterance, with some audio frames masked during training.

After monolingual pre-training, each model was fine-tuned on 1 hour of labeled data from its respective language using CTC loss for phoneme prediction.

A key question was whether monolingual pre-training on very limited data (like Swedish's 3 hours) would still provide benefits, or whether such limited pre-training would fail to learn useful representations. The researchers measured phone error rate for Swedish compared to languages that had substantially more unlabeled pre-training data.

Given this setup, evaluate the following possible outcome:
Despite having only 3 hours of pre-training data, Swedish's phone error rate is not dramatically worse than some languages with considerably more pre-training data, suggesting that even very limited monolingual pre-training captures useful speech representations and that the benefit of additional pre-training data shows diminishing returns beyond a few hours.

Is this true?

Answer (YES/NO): NO